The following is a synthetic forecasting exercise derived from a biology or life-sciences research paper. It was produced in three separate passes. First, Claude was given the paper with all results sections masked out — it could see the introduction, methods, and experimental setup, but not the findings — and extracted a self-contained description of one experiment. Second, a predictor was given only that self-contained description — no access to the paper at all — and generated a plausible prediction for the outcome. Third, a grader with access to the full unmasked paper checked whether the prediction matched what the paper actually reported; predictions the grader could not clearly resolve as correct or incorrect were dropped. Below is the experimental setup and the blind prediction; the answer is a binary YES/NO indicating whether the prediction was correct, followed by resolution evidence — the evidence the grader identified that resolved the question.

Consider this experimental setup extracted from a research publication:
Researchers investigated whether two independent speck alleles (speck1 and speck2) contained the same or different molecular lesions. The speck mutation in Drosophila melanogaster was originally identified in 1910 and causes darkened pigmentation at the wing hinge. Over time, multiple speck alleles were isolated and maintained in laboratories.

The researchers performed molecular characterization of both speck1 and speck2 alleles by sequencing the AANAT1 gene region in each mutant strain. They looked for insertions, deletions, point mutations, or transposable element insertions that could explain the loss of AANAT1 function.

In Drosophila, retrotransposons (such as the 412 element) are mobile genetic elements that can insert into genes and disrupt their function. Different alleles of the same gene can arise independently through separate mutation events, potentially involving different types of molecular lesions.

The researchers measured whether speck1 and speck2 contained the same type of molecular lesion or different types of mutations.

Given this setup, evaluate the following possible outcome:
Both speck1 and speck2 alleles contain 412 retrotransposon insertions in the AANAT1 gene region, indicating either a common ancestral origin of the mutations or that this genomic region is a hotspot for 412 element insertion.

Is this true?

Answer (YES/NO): YES